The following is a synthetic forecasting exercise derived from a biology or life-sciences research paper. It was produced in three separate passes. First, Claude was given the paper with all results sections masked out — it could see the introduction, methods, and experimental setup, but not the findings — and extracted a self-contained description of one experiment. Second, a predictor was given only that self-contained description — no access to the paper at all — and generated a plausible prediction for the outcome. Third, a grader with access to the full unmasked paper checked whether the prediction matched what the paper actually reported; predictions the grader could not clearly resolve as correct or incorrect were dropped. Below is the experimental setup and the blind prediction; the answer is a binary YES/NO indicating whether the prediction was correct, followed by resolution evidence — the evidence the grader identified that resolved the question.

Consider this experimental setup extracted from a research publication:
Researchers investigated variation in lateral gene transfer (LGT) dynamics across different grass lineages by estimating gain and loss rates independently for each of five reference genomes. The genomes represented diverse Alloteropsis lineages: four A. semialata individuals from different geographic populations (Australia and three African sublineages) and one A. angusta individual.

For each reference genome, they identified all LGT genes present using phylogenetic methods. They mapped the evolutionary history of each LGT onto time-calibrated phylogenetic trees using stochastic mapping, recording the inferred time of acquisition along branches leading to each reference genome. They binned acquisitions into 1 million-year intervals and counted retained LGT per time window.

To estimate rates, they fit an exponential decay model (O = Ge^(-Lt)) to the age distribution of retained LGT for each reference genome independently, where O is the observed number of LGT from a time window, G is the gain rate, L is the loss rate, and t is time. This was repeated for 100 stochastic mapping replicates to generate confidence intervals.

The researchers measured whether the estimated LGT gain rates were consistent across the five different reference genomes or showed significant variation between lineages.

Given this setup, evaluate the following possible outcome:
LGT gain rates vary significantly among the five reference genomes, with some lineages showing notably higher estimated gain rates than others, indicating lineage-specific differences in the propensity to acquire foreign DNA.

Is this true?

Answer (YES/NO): YES